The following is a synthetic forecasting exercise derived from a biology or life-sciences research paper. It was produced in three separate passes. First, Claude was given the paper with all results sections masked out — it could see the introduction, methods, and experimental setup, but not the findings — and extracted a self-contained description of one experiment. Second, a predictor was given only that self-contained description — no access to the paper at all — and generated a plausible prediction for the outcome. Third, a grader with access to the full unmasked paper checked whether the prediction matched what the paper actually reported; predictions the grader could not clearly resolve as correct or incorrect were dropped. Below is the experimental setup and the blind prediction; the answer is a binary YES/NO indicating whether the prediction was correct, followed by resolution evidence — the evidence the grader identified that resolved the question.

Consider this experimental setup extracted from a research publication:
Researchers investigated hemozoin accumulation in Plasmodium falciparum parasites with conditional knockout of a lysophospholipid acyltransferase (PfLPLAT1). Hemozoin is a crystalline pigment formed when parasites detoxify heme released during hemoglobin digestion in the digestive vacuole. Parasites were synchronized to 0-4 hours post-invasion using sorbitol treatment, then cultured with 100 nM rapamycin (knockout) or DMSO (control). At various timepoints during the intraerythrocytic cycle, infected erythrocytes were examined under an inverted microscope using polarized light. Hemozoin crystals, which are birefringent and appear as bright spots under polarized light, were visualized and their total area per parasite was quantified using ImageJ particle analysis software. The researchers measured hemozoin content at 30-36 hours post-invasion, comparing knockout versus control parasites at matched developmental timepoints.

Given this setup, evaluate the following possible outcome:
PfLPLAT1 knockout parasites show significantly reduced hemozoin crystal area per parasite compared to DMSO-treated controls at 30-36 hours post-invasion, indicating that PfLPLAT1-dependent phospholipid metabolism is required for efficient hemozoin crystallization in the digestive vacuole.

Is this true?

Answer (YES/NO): NO